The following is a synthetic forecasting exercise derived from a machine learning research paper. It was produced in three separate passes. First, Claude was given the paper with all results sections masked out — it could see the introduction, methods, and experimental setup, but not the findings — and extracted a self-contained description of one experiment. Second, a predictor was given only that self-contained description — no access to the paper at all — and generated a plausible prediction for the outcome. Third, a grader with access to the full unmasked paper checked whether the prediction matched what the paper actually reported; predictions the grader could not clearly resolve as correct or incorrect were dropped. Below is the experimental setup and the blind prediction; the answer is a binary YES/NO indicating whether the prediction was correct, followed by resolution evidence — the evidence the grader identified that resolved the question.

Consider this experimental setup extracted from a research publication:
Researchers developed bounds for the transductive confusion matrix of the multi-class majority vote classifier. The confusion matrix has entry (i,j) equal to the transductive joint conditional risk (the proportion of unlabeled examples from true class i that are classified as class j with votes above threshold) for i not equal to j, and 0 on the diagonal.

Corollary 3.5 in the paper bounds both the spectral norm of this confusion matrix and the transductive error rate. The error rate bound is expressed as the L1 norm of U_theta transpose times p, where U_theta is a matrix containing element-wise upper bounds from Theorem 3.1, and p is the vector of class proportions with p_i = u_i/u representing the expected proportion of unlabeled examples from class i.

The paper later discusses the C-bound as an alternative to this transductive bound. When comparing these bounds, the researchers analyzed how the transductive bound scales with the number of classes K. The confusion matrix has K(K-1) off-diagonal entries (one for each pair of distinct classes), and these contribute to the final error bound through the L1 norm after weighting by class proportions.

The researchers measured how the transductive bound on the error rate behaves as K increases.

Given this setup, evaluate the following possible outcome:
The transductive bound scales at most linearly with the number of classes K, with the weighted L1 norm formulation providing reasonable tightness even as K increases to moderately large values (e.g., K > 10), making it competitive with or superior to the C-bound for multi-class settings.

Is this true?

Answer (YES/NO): NO